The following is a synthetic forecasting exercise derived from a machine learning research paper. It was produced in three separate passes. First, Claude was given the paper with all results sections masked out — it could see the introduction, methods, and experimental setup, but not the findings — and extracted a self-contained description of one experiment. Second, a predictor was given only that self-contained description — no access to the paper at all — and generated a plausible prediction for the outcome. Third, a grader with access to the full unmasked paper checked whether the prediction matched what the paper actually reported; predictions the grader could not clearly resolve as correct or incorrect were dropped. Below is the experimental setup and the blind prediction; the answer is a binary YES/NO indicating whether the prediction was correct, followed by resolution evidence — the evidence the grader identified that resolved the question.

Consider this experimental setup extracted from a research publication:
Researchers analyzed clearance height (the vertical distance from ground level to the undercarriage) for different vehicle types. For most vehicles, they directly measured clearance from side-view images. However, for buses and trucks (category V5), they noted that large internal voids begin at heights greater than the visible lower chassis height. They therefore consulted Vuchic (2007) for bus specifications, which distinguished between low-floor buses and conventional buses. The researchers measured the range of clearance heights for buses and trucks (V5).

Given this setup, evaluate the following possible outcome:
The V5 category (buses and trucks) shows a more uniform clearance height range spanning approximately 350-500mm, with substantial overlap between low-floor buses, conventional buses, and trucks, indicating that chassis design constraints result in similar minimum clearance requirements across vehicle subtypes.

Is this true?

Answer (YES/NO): NO